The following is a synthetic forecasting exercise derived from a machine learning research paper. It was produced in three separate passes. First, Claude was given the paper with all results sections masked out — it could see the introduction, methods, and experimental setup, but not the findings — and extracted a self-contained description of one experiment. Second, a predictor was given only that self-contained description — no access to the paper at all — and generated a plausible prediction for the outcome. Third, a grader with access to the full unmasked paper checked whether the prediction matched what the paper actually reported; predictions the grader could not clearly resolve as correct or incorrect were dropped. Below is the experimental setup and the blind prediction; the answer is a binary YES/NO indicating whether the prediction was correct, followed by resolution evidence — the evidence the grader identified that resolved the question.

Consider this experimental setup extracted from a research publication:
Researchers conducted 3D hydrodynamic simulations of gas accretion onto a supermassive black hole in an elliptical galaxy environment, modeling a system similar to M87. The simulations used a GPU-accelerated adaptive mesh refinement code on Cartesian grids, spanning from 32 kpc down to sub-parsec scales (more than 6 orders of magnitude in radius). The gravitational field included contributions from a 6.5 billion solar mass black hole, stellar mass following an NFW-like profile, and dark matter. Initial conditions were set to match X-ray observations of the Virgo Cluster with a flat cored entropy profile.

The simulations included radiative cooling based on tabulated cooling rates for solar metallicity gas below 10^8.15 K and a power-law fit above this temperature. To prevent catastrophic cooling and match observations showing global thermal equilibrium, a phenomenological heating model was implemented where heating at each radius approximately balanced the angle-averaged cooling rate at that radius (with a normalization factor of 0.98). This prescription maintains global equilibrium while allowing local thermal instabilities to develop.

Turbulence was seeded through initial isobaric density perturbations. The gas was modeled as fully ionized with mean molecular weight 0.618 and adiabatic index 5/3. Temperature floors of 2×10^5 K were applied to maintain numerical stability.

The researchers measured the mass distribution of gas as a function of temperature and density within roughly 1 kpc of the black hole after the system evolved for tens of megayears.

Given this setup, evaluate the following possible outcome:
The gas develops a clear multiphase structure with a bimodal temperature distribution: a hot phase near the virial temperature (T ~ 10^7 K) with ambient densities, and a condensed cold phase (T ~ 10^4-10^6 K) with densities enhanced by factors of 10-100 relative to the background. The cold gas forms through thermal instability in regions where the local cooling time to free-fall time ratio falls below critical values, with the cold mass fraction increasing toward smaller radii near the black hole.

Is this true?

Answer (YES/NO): NO